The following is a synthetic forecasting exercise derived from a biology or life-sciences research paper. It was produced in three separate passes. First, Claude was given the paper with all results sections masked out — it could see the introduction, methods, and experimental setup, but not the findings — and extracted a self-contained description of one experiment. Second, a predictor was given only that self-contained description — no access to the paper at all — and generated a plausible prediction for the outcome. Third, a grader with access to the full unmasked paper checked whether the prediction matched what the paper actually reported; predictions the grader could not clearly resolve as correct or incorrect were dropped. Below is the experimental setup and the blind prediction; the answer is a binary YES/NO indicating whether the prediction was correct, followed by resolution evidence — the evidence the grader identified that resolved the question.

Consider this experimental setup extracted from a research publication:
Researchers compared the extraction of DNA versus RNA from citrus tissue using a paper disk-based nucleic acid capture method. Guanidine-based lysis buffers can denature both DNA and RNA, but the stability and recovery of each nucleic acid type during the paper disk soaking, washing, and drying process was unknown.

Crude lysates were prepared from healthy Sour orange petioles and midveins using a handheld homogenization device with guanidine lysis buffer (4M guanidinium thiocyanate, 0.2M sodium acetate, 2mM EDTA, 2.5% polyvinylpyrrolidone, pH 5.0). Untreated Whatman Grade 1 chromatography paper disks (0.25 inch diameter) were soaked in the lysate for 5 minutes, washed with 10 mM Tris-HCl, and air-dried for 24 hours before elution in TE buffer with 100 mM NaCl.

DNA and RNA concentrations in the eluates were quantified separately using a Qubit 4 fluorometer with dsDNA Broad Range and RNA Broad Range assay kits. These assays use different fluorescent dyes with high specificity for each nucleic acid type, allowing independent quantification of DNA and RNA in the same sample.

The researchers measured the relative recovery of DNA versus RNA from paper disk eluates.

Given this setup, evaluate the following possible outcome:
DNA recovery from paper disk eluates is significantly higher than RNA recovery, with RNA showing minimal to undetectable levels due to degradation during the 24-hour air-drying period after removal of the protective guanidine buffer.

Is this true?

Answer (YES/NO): NO